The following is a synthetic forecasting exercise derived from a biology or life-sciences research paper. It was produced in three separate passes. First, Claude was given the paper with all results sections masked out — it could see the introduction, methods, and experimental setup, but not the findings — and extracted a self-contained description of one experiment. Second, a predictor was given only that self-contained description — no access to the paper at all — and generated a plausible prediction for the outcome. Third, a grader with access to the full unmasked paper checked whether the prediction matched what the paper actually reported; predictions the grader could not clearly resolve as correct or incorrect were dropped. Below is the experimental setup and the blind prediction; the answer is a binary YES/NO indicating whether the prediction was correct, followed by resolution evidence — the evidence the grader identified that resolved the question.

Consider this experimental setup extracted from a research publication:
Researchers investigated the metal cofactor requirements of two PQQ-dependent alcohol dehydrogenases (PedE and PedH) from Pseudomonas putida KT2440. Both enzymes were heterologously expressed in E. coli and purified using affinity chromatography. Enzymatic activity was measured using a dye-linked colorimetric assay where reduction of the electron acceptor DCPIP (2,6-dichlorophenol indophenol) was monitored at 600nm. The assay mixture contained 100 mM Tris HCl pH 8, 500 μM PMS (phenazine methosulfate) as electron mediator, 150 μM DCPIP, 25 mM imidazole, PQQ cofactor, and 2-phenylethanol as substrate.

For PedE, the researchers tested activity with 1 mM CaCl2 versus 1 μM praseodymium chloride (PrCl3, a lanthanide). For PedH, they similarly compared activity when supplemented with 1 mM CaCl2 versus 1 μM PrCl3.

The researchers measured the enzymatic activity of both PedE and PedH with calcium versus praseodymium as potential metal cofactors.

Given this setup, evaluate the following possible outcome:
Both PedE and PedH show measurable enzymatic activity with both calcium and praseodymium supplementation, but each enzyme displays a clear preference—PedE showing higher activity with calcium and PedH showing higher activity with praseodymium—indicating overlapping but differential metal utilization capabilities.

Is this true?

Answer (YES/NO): NO